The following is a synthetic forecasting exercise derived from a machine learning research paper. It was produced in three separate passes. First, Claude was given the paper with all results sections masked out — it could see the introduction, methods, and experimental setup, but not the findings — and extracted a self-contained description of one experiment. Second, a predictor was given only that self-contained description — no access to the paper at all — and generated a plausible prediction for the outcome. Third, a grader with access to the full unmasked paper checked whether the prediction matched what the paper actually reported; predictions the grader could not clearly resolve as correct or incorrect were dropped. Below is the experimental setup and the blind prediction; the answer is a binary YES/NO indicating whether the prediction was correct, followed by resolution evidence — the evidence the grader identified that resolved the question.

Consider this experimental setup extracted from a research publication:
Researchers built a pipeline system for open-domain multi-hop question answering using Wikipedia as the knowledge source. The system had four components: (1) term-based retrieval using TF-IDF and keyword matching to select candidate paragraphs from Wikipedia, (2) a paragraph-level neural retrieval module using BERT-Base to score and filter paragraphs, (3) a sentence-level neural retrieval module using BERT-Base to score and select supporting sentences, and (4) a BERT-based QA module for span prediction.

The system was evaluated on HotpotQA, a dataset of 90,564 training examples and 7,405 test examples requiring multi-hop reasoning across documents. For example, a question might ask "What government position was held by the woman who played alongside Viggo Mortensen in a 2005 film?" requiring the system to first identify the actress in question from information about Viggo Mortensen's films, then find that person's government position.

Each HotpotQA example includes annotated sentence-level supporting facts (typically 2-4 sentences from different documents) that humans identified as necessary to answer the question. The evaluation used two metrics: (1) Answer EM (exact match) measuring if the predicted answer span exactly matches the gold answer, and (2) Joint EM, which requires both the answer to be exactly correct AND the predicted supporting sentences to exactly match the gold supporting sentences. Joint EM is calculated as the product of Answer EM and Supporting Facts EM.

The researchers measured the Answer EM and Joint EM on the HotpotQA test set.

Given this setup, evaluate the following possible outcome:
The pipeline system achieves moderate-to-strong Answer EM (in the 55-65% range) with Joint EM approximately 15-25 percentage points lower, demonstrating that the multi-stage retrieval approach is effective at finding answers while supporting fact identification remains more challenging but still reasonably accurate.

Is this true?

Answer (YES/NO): NO